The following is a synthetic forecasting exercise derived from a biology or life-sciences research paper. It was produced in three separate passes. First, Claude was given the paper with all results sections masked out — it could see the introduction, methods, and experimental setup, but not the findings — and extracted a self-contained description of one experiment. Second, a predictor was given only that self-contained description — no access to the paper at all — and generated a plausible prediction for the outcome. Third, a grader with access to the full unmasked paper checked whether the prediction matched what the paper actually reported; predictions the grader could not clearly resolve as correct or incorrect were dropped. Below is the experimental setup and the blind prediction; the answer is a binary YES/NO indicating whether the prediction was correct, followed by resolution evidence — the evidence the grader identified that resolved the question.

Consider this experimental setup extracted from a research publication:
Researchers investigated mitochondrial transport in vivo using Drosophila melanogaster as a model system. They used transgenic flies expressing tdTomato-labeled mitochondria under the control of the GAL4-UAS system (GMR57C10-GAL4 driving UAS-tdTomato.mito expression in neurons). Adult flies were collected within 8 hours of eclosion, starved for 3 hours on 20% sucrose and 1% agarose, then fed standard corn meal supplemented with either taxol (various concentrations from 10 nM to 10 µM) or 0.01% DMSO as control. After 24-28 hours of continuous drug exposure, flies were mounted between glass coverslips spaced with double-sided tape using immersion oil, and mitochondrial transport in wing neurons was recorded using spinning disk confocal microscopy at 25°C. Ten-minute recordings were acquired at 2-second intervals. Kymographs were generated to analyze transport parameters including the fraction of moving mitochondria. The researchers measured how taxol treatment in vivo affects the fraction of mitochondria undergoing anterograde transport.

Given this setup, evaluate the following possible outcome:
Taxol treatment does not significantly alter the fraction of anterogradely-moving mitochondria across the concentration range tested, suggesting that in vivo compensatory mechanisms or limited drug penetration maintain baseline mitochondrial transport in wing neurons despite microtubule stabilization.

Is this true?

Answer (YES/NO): NO